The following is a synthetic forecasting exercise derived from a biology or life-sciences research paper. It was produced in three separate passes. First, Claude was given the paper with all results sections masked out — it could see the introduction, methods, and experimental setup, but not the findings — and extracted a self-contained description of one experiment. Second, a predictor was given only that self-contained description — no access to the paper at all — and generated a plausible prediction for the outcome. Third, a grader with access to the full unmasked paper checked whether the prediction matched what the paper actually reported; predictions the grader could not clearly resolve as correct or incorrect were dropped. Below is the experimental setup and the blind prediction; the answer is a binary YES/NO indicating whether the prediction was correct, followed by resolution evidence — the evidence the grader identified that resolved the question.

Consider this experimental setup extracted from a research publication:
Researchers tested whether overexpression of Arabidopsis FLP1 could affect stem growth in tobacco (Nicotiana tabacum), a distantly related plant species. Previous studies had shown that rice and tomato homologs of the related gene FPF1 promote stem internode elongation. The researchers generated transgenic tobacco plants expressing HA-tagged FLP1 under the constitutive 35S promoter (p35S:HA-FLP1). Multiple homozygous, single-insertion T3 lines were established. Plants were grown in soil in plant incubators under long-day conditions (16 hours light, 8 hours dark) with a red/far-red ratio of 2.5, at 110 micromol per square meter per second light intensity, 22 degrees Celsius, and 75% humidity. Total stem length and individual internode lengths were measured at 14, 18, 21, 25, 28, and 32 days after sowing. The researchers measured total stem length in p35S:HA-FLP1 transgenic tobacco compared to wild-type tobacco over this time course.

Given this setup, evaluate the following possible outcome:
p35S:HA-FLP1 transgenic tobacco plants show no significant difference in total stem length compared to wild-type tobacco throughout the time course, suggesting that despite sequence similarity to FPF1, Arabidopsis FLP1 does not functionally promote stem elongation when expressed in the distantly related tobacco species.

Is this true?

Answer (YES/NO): NO